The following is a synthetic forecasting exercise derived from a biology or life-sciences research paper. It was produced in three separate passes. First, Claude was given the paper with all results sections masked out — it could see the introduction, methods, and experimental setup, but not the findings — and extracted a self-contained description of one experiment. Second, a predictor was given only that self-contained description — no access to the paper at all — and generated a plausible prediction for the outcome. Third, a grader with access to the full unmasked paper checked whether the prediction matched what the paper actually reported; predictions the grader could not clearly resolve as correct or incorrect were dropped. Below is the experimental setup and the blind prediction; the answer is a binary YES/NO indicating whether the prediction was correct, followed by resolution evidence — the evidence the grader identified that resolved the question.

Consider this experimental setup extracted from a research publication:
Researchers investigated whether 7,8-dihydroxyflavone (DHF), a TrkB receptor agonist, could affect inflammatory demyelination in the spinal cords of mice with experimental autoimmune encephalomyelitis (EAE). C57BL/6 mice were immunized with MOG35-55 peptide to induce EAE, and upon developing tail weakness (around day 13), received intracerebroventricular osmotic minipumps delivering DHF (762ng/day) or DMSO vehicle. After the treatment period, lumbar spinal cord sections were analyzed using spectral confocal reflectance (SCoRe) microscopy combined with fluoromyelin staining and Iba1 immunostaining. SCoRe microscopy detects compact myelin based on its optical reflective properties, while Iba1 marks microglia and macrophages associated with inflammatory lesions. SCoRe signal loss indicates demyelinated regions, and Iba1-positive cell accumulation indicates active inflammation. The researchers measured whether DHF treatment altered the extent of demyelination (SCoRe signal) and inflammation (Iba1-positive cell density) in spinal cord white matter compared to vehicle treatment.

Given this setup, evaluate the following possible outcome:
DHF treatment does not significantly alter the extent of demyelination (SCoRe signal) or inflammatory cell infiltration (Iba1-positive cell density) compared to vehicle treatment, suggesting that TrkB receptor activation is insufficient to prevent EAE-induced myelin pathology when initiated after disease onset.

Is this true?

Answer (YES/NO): YES